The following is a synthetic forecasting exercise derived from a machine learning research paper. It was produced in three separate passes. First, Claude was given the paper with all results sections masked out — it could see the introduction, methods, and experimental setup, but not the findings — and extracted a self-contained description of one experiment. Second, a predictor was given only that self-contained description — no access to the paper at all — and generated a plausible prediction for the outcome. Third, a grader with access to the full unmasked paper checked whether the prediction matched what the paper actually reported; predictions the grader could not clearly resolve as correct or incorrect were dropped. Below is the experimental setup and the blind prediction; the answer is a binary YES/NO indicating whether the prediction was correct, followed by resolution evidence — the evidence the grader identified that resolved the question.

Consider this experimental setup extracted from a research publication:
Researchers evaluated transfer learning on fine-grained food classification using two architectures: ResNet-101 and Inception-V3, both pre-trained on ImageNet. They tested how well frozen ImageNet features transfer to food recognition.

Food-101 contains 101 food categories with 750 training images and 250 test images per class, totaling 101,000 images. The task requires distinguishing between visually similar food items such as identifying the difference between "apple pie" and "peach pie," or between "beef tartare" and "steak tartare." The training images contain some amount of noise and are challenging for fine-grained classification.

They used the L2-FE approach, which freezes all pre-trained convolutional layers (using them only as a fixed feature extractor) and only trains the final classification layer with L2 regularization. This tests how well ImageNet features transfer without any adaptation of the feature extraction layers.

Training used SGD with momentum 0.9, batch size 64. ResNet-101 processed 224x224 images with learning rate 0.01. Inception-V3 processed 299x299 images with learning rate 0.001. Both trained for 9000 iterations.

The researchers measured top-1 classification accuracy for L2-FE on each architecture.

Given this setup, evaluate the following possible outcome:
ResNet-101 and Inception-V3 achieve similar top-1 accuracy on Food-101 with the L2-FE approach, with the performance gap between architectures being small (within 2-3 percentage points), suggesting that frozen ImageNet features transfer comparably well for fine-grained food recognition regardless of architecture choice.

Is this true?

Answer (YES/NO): NO